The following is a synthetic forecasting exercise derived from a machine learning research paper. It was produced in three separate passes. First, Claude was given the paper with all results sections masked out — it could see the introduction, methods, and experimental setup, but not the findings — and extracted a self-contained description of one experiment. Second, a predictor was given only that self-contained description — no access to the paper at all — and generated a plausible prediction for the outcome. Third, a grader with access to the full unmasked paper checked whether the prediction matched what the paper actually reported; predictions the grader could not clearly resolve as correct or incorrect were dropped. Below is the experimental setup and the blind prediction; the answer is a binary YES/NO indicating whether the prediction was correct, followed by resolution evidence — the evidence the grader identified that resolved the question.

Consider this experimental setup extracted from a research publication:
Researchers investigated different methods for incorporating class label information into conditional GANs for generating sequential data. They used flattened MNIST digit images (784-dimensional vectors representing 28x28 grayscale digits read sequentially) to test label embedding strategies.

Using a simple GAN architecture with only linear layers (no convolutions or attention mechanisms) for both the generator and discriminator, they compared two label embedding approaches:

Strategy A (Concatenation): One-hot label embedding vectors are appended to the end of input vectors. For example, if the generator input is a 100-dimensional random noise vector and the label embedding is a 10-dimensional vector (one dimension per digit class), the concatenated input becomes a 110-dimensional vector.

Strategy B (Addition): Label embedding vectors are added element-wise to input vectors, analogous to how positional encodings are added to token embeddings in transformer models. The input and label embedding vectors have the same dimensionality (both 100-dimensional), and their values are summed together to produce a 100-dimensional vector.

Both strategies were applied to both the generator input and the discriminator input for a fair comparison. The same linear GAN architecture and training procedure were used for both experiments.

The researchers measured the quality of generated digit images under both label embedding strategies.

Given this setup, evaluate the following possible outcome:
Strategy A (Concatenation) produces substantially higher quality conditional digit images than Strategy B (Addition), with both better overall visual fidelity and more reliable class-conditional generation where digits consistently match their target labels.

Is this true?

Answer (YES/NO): YES